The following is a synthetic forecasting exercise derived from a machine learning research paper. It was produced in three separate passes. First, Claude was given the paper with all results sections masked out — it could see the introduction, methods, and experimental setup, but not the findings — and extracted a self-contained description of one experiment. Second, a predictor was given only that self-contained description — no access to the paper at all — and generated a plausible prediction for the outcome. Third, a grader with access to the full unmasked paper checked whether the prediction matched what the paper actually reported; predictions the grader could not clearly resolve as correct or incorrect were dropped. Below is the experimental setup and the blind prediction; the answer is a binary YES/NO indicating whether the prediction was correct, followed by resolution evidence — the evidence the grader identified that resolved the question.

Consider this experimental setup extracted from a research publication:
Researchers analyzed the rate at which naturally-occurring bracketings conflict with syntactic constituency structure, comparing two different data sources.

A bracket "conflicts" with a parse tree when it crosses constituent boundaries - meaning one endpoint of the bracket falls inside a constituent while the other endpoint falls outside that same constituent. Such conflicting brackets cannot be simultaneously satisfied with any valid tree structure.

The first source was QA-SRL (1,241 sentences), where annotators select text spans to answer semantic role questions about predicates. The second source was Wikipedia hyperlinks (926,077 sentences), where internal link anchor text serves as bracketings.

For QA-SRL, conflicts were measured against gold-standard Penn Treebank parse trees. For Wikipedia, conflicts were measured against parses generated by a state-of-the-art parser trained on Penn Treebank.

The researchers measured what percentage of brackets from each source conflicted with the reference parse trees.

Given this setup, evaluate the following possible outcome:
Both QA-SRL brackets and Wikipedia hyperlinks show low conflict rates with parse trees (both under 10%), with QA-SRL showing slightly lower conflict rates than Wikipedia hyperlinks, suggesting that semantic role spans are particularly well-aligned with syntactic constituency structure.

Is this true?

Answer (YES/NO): NO